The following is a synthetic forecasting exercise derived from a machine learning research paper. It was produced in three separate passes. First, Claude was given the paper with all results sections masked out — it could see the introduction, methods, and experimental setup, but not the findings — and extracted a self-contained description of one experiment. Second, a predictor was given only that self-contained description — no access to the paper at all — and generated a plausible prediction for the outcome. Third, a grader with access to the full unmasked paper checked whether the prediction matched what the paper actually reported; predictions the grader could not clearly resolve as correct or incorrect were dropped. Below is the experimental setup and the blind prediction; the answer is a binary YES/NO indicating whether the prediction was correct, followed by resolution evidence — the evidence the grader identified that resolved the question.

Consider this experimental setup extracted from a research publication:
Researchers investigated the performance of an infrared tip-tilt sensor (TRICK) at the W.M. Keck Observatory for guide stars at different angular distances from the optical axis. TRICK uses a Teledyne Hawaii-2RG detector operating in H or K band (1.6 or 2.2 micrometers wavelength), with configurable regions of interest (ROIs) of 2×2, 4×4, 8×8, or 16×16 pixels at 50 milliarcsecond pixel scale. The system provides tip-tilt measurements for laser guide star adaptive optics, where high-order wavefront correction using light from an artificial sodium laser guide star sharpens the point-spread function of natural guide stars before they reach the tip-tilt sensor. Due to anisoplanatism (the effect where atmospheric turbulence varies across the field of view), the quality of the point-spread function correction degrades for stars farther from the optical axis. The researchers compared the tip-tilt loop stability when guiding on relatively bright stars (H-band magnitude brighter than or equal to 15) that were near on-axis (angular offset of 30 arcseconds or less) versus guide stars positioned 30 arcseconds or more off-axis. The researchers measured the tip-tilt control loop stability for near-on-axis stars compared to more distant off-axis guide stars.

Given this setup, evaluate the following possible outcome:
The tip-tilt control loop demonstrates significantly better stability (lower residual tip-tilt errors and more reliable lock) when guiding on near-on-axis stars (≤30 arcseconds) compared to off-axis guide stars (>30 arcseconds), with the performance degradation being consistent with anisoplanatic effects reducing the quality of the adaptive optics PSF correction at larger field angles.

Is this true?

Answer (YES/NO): YES